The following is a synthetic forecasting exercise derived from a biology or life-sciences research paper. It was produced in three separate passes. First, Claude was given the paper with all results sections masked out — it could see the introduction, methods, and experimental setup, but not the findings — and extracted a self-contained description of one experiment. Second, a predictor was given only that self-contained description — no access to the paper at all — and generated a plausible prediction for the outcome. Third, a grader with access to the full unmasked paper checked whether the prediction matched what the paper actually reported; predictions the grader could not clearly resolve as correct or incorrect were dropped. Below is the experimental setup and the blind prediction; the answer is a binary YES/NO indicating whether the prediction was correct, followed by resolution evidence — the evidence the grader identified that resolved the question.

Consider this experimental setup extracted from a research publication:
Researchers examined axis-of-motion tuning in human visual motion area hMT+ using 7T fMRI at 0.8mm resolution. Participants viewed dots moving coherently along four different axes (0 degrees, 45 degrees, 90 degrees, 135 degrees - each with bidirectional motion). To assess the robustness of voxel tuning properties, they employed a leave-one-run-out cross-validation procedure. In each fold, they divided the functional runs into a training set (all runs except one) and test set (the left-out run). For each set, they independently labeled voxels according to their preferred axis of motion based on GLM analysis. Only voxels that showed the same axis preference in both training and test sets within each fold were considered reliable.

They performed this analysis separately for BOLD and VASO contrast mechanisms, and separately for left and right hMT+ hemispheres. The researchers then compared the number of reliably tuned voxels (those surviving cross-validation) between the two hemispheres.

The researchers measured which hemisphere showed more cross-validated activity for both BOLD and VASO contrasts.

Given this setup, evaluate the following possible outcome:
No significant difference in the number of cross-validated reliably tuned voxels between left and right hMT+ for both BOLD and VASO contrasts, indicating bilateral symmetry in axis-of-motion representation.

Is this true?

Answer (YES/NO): NO